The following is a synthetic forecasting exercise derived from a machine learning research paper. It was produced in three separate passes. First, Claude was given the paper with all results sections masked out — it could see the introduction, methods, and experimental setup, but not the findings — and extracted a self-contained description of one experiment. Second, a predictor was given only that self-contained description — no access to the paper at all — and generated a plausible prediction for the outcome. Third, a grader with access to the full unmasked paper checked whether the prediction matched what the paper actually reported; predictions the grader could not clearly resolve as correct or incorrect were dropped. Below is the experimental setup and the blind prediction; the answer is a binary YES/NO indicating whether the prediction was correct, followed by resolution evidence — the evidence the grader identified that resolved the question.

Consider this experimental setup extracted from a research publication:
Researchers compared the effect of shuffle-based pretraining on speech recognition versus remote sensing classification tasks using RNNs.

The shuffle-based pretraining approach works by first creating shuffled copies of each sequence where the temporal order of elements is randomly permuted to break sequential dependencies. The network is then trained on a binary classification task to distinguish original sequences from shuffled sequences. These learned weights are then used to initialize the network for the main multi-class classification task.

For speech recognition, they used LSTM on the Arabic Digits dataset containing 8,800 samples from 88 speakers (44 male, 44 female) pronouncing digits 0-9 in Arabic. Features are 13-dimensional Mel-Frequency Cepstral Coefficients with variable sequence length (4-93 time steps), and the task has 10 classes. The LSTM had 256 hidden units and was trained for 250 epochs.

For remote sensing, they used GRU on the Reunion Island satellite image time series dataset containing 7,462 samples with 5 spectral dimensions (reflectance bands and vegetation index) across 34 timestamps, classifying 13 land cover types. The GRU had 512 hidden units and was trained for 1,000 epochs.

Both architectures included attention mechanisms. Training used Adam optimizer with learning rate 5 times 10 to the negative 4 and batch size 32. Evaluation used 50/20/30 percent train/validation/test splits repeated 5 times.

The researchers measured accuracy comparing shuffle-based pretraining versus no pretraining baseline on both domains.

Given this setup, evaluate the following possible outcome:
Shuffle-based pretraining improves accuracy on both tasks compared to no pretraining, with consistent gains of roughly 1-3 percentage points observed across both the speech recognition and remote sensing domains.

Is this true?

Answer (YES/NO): NO